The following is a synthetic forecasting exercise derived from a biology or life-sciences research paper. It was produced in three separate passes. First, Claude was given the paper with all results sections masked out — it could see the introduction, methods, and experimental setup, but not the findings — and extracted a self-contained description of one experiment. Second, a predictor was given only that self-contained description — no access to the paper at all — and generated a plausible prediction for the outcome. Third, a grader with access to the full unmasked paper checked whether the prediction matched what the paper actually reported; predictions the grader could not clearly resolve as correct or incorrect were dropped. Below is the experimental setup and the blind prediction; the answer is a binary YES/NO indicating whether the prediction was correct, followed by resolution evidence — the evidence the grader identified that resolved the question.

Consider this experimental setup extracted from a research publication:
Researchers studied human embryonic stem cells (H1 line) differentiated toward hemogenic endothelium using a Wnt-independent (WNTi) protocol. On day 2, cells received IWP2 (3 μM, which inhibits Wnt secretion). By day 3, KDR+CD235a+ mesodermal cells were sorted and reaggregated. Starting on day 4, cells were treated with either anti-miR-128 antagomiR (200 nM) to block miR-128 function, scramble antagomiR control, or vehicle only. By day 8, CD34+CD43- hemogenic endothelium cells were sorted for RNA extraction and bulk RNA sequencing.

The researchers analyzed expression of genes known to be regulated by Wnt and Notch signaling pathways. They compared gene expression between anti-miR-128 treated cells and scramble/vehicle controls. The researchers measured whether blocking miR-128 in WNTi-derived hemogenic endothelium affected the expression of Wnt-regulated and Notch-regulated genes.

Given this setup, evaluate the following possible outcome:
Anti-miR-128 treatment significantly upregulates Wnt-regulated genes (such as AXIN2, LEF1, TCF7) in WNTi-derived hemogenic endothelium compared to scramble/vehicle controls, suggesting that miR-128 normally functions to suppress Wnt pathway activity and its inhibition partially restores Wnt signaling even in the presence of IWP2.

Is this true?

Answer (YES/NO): NO